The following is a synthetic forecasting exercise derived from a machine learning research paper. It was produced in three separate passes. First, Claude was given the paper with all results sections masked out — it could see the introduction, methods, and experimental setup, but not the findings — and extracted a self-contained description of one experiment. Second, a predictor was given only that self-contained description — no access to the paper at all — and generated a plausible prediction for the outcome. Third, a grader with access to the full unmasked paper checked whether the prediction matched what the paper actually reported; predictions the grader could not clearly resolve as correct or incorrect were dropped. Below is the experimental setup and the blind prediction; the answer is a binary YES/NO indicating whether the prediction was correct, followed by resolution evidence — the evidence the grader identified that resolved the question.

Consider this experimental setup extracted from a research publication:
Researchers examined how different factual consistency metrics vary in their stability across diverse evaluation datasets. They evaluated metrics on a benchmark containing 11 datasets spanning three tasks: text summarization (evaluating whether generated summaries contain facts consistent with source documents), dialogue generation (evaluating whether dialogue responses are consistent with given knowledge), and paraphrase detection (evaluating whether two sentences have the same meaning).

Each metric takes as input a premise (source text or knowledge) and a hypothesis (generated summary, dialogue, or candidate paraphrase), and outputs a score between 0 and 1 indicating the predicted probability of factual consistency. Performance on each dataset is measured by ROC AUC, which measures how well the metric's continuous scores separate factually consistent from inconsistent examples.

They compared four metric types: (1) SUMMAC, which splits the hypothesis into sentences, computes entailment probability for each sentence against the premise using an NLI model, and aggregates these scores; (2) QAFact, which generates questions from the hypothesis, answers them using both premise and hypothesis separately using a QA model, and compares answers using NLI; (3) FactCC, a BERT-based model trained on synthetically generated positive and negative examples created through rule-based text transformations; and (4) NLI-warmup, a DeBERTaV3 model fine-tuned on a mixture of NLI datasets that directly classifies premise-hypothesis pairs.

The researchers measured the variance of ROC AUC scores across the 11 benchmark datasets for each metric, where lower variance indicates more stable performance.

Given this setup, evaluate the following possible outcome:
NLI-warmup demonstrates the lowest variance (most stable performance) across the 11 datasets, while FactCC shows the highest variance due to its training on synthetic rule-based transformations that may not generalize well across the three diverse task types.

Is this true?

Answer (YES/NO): NO